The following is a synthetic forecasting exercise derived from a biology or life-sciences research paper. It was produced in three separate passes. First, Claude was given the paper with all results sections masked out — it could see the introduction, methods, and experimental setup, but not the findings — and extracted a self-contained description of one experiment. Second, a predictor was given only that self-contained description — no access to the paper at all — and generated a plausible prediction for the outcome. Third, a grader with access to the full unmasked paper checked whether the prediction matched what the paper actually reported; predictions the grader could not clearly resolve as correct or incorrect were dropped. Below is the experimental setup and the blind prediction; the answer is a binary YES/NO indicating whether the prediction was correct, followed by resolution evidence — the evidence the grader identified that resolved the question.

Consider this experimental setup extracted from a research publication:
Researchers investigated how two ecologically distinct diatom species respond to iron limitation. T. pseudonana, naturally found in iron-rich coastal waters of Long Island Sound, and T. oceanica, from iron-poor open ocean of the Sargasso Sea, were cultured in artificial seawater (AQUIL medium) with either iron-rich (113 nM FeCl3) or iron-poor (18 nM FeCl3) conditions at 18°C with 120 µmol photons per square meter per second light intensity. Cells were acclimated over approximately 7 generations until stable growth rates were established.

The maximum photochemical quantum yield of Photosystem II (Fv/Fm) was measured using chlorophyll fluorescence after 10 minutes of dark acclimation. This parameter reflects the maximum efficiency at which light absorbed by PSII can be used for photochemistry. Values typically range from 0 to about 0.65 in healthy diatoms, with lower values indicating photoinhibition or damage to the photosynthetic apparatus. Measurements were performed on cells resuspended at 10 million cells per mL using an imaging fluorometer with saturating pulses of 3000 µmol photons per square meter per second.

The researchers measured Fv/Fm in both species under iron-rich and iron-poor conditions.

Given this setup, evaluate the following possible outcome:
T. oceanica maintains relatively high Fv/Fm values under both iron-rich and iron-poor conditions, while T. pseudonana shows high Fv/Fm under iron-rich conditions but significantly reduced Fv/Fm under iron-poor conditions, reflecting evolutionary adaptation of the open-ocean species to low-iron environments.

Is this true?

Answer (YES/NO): NO